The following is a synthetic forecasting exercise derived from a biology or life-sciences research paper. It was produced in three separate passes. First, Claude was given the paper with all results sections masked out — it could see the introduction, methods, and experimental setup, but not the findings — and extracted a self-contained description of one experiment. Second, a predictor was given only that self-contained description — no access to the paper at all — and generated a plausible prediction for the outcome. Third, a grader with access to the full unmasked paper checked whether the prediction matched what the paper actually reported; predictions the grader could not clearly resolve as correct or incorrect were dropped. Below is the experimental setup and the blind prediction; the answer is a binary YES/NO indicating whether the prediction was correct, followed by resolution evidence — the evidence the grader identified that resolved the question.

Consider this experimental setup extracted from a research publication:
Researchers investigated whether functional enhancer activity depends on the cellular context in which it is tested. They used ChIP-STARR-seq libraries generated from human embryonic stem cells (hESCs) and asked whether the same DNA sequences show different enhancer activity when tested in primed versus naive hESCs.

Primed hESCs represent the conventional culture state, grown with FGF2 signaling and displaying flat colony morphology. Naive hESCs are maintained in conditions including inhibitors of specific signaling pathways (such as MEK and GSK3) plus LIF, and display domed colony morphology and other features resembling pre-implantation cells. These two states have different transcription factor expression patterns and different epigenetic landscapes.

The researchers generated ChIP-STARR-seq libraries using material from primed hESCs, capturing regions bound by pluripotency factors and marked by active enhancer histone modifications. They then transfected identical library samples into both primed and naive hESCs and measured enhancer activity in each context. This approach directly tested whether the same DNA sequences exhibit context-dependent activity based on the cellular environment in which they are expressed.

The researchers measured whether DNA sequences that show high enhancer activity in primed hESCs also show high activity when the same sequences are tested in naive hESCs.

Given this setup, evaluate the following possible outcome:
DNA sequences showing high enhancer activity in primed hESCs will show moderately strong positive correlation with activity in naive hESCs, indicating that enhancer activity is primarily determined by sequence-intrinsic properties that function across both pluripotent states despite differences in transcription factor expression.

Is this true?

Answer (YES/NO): NO